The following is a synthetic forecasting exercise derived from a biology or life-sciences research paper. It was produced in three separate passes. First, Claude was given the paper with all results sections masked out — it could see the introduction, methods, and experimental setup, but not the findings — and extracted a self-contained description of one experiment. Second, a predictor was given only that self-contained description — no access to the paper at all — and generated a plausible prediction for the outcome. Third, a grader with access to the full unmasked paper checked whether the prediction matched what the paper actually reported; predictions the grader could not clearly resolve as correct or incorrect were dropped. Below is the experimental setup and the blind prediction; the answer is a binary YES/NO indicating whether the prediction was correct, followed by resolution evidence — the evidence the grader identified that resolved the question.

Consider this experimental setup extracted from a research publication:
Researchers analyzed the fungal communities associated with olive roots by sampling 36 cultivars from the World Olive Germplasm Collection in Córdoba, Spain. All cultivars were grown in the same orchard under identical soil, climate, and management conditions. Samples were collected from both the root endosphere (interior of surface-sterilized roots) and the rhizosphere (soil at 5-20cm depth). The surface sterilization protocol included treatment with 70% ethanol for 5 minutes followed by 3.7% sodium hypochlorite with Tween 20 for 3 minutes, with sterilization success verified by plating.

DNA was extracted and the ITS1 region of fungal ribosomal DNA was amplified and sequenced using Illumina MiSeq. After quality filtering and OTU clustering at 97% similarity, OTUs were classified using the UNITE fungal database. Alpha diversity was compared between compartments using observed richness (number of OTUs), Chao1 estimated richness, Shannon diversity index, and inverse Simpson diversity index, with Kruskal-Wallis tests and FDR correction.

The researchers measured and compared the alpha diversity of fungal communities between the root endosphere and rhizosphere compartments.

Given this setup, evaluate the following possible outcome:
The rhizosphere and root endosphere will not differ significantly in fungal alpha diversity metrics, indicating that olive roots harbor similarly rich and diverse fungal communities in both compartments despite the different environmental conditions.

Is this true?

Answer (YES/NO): NO